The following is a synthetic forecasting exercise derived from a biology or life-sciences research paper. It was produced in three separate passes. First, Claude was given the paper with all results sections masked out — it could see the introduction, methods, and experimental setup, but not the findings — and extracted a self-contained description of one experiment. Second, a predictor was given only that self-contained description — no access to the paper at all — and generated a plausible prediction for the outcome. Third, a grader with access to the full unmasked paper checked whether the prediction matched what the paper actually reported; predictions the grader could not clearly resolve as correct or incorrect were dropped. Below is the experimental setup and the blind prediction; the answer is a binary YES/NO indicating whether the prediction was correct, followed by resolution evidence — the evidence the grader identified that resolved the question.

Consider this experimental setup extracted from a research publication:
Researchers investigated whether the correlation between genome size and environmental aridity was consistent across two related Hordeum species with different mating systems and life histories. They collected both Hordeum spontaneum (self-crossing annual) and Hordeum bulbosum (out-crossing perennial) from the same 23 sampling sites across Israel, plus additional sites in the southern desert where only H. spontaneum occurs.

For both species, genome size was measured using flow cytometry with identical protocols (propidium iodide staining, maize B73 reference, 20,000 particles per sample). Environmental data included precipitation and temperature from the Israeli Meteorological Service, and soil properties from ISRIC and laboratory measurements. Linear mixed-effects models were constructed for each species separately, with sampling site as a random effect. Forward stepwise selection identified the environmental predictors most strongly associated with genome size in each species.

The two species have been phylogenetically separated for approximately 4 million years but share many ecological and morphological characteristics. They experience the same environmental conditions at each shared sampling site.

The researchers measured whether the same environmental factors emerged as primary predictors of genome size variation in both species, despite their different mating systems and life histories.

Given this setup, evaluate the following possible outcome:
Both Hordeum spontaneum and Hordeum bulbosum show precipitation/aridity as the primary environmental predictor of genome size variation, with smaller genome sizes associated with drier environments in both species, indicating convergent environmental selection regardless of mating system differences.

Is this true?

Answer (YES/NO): NO